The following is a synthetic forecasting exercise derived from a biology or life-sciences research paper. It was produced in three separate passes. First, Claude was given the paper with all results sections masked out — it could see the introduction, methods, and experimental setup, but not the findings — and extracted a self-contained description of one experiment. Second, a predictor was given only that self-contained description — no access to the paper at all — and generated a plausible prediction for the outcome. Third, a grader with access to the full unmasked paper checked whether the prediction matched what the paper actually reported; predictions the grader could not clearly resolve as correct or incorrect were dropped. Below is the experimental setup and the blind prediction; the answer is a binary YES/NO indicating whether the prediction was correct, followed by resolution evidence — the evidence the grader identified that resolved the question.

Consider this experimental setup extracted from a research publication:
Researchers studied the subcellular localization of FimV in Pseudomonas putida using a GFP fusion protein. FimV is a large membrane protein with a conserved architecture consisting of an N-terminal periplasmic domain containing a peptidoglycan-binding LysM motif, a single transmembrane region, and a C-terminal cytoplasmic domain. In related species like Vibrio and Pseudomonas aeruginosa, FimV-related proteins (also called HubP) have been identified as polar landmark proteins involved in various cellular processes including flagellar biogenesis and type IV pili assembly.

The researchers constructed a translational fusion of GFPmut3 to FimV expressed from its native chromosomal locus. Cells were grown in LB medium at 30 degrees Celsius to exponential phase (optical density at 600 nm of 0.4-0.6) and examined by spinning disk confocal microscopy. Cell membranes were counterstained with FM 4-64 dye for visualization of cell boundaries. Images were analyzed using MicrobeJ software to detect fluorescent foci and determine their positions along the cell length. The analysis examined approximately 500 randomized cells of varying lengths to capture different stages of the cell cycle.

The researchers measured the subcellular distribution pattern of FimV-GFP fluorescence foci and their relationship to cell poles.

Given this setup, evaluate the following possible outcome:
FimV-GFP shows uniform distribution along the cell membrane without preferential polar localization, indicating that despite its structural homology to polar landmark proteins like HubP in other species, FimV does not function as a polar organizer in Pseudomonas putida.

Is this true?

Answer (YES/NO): NO